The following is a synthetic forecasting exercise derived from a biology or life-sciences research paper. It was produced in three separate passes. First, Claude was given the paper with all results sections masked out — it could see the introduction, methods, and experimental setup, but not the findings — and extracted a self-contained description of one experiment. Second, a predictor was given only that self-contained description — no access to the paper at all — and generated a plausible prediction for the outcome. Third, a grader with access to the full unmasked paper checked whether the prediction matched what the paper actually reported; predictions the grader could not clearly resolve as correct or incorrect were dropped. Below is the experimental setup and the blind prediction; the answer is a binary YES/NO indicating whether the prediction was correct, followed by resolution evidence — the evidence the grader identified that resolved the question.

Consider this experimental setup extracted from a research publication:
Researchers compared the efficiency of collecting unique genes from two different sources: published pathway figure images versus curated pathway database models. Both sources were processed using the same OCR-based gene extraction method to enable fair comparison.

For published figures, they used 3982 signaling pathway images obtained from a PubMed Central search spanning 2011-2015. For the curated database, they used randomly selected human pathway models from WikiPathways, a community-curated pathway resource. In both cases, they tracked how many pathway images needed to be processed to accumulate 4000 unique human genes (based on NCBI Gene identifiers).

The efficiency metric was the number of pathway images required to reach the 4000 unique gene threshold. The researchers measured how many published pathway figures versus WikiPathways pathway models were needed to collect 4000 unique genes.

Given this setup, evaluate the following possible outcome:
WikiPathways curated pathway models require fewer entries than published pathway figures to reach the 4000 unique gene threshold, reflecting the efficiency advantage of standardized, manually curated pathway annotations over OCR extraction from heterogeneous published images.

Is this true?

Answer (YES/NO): YES